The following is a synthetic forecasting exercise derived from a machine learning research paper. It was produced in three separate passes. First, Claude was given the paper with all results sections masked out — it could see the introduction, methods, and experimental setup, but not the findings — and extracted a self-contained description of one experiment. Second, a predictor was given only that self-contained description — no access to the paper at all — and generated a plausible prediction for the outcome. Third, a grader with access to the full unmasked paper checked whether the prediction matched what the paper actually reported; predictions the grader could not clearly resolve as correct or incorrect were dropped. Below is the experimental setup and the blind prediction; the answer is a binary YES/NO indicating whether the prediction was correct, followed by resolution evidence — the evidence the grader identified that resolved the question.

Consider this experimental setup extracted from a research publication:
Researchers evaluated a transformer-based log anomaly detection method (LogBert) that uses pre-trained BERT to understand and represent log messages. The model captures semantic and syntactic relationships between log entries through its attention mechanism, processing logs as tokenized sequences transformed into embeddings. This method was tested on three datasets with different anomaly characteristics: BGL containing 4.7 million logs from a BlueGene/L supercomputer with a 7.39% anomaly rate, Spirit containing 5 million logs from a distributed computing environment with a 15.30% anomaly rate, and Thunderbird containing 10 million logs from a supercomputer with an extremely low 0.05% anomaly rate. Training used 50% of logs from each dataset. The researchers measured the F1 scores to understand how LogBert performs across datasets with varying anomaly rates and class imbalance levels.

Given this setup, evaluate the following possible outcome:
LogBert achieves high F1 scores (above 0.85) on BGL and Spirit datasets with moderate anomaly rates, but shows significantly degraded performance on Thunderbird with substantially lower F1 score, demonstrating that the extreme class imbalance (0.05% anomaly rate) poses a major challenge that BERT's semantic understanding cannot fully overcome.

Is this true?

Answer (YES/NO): YES